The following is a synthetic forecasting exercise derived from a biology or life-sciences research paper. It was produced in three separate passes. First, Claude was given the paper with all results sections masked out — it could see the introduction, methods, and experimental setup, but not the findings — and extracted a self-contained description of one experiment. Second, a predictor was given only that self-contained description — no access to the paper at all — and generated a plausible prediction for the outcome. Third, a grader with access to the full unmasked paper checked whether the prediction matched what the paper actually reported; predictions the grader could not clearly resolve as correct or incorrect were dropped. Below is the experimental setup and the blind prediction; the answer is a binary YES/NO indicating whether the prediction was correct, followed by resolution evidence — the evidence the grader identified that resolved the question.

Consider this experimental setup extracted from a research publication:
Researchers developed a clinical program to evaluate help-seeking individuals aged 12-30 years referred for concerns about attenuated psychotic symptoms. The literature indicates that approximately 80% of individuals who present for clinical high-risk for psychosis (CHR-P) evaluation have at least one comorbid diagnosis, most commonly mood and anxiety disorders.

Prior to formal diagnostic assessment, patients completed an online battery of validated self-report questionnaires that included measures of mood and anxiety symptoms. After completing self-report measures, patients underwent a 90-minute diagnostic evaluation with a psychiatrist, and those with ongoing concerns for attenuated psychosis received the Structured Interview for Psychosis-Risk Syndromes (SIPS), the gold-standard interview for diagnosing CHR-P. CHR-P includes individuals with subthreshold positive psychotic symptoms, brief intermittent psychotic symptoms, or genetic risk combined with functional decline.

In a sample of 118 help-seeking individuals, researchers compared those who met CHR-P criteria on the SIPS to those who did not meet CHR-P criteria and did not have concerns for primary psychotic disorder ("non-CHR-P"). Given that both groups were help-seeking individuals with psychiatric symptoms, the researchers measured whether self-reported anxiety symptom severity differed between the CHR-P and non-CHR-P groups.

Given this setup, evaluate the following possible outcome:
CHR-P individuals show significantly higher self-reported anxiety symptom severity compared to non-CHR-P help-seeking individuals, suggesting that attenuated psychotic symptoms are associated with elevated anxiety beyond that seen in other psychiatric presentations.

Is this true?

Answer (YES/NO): NO